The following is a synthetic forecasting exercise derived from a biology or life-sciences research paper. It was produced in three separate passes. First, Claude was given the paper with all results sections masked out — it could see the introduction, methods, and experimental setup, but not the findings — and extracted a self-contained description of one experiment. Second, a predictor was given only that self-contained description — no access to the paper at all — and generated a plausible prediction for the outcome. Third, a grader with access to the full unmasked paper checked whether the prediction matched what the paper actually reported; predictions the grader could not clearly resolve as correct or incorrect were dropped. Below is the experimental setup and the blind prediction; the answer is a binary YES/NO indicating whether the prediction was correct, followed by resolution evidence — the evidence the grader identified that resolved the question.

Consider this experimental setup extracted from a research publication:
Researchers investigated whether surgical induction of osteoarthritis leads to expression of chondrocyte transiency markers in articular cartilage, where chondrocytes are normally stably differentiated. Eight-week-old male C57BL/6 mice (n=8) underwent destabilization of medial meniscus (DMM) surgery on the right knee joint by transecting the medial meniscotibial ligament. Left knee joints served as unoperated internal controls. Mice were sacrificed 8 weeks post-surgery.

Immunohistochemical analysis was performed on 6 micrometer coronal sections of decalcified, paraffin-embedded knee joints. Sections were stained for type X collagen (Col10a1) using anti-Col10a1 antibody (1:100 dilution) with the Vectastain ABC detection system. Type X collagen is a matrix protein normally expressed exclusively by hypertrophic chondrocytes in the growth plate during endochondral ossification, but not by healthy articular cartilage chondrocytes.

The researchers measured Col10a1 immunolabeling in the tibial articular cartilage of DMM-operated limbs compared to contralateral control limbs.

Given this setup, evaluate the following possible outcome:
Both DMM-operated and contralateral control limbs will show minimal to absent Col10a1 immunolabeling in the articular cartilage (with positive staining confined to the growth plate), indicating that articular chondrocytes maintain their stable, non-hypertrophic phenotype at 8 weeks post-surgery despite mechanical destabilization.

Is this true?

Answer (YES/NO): NO